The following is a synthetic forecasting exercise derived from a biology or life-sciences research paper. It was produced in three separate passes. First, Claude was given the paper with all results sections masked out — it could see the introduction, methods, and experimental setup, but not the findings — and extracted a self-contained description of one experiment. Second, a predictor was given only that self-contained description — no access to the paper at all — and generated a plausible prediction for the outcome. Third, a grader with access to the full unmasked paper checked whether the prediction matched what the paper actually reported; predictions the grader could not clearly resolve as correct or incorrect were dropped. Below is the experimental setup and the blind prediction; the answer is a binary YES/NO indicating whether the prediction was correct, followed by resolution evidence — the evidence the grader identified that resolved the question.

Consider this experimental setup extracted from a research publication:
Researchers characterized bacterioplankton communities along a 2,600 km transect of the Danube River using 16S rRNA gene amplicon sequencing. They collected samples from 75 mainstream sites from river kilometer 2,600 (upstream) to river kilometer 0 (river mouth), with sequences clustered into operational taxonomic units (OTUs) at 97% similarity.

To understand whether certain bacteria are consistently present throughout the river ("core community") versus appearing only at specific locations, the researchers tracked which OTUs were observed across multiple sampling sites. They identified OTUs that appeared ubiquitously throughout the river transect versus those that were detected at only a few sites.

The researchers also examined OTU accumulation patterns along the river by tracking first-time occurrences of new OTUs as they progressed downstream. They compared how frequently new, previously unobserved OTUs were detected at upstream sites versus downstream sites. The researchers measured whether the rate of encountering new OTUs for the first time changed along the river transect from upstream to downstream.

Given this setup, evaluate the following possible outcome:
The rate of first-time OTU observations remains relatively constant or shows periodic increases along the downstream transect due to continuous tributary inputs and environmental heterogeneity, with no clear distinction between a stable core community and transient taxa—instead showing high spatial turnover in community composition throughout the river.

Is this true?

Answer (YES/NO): NO